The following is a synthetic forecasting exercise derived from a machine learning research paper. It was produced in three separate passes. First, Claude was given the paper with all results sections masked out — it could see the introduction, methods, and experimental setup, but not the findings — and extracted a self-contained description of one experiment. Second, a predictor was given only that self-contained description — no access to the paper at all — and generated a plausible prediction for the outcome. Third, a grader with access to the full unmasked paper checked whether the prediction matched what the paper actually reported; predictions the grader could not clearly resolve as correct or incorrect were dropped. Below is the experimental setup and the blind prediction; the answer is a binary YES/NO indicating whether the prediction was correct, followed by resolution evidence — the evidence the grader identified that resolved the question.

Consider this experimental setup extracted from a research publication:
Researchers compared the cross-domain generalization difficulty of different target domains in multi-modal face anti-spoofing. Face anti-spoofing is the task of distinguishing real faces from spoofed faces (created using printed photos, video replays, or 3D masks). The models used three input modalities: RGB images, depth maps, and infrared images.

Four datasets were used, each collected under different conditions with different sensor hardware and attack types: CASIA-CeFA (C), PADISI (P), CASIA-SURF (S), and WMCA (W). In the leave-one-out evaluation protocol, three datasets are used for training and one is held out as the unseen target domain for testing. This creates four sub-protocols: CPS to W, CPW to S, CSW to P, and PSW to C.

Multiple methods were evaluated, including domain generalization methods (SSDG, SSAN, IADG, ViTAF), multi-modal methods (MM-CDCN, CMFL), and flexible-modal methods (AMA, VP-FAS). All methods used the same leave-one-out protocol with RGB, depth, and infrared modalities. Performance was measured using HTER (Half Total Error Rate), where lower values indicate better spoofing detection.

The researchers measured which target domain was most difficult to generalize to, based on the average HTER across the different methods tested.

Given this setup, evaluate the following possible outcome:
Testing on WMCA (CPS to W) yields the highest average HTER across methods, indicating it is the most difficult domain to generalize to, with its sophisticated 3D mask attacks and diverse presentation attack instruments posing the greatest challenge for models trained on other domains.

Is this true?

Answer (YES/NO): NO